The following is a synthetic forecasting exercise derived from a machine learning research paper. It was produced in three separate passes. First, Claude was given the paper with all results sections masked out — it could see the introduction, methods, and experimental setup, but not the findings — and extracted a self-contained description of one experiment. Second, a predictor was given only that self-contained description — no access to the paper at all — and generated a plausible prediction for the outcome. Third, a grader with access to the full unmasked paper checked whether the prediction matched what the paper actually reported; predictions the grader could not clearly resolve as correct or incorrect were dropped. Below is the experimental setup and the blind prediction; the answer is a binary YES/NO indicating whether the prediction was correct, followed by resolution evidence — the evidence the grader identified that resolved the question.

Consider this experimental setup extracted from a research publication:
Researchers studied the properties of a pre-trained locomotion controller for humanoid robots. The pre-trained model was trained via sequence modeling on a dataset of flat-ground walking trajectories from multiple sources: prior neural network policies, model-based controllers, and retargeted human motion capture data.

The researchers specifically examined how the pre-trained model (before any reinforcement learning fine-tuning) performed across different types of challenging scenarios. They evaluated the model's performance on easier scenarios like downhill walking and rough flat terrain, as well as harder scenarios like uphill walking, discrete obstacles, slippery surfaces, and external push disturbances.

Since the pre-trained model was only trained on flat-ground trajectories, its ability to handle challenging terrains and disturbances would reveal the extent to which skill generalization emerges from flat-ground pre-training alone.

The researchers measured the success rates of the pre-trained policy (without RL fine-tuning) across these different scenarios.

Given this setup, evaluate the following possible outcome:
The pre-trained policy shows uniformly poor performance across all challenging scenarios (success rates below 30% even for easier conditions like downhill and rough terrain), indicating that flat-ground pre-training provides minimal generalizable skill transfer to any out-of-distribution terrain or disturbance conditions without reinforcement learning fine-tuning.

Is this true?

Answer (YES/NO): NO